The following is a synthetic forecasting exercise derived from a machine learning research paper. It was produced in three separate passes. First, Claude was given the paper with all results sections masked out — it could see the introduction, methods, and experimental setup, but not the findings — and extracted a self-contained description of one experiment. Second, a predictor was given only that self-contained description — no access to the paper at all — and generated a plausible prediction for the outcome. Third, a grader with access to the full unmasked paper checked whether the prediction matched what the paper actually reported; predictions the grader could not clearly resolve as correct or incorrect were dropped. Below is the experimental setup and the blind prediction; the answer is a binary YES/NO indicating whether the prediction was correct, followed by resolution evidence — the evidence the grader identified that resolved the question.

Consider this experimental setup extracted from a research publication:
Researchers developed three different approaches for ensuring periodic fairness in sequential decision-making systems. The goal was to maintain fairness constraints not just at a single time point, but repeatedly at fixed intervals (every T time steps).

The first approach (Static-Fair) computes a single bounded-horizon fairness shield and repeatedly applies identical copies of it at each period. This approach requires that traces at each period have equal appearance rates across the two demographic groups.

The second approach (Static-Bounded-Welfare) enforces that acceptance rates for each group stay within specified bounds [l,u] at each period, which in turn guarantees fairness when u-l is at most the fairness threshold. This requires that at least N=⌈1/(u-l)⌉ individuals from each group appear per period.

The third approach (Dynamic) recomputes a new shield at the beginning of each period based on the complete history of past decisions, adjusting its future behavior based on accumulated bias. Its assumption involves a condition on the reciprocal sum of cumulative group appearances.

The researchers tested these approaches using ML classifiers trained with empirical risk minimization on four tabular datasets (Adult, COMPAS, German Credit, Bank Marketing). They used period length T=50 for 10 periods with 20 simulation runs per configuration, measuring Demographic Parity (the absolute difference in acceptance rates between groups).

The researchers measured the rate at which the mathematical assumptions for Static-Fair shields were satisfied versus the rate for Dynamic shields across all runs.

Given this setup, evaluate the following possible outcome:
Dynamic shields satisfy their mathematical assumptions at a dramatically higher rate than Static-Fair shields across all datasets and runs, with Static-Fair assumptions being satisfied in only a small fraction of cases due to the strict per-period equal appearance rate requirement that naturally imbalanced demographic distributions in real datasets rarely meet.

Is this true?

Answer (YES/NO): YES